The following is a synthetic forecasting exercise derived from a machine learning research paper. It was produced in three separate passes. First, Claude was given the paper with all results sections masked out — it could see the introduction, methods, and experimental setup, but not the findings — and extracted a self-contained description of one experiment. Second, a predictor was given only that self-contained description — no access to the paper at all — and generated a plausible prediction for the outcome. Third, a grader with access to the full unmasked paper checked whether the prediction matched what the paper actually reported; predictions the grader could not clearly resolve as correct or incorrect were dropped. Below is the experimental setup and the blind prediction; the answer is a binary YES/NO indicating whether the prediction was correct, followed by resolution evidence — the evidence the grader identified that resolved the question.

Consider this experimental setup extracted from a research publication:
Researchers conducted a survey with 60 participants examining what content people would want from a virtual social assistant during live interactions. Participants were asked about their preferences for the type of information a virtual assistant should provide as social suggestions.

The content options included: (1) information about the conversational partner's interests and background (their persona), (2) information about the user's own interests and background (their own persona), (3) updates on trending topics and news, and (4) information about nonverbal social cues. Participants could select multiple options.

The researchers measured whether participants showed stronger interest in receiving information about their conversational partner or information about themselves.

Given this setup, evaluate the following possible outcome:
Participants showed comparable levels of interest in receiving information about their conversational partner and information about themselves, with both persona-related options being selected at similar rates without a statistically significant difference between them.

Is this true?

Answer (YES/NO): NO